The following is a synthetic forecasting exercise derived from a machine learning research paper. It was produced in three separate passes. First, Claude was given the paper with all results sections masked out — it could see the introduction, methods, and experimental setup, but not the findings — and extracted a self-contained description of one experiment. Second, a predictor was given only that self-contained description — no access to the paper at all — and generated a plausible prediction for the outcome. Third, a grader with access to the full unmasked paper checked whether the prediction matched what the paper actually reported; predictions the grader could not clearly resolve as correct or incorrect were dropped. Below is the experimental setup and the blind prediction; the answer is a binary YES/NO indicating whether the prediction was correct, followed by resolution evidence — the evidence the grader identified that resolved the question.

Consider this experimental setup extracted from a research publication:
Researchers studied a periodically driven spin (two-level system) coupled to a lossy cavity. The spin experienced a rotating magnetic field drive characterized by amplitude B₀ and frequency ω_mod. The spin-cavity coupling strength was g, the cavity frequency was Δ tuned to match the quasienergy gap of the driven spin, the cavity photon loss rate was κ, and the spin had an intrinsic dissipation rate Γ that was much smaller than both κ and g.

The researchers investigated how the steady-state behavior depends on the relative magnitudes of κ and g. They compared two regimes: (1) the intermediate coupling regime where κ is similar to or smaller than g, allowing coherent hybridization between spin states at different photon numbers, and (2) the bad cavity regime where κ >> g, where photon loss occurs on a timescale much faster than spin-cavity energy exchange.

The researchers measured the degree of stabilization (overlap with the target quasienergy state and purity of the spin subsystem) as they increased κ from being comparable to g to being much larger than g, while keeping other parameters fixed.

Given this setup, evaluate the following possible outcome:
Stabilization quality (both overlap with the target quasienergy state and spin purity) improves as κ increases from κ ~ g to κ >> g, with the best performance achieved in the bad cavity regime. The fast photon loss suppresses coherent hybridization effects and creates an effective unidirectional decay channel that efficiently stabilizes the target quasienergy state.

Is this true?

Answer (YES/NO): NO